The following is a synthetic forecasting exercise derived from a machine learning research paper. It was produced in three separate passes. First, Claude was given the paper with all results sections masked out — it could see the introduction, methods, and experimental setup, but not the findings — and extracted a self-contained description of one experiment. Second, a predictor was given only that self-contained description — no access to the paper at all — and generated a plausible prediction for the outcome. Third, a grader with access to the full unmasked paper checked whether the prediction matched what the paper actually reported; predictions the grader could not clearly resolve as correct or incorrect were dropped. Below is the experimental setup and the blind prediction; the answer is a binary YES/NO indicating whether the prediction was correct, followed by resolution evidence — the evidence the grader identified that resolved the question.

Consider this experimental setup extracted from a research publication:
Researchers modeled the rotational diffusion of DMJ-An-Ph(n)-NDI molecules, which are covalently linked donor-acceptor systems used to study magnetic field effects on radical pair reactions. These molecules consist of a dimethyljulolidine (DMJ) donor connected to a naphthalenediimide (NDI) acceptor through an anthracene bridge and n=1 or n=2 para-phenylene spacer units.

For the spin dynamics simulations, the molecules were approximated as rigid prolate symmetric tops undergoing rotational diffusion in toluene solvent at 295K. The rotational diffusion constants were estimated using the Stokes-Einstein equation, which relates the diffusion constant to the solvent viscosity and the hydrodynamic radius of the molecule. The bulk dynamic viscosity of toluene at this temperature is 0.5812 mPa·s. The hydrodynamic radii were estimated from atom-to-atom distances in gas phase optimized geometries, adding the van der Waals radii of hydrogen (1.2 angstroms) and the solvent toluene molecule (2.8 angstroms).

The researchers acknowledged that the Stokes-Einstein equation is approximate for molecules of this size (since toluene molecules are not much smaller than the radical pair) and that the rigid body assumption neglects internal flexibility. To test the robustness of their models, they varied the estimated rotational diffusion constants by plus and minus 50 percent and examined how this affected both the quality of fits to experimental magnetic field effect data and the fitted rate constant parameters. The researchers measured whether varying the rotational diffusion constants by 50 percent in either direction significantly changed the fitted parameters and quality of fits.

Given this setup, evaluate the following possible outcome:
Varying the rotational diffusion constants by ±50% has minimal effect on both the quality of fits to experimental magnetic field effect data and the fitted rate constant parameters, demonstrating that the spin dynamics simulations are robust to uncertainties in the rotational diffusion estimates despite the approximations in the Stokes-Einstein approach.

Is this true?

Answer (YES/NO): YES